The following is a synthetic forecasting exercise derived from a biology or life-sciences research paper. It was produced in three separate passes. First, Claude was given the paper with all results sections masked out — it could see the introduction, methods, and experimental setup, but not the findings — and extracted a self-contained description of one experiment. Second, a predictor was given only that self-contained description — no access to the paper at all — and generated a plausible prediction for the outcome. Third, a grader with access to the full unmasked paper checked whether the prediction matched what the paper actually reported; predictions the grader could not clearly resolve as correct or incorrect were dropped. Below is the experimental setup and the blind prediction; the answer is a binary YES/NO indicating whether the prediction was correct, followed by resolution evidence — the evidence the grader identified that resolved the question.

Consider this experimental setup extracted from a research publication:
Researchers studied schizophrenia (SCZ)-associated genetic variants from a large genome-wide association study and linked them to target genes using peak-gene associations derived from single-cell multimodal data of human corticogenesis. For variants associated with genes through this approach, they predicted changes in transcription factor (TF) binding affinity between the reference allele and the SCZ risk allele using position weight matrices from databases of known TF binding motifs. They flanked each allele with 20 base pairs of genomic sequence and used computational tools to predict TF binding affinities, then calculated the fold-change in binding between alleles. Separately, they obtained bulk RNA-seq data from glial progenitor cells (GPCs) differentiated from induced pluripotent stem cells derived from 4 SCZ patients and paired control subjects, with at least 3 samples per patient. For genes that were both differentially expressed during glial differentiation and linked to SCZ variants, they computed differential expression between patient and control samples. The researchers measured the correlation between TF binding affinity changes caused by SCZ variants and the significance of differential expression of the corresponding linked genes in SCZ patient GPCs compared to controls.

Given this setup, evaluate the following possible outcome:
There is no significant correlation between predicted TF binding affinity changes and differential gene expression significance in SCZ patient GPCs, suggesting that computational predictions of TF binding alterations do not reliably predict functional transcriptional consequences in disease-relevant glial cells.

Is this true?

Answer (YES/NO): NO